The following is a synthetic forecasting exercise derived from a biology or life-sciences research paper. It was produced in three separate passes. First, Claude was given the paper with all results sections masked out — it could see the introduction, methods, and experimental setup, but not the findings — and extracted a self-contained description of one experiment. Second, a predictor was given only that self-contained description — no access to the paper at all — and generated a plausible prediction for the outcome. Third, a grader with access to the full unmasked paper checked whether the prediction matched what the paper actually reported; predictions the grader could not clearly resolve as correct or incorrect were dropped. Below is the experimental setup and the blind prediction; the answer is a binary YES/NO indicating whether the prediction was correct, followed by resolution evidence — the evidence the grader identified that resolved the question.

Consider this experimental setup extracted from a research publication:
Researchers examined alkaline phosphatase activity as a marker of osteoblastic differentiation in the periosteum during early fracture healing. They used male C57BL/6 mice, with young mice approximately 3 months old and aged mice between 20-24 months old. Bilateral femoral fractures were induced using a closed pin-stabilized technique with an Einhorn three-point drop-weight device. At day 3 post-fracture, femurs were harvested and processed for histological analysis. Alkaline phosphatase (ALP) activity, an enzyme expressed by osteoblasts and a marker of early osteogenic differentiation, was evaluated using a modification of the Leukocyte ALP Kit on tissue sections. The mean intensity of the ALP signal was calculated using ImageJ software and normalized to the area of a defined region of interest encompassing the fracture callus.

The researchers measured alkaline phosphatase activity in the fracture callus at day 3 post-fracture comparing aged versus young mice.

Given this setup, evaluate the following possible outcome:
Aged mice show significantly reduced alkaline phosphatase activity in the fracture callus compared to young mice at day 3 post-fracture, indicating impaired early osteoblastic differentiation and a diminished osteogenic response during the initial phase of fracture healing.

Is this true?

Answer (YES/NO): YES